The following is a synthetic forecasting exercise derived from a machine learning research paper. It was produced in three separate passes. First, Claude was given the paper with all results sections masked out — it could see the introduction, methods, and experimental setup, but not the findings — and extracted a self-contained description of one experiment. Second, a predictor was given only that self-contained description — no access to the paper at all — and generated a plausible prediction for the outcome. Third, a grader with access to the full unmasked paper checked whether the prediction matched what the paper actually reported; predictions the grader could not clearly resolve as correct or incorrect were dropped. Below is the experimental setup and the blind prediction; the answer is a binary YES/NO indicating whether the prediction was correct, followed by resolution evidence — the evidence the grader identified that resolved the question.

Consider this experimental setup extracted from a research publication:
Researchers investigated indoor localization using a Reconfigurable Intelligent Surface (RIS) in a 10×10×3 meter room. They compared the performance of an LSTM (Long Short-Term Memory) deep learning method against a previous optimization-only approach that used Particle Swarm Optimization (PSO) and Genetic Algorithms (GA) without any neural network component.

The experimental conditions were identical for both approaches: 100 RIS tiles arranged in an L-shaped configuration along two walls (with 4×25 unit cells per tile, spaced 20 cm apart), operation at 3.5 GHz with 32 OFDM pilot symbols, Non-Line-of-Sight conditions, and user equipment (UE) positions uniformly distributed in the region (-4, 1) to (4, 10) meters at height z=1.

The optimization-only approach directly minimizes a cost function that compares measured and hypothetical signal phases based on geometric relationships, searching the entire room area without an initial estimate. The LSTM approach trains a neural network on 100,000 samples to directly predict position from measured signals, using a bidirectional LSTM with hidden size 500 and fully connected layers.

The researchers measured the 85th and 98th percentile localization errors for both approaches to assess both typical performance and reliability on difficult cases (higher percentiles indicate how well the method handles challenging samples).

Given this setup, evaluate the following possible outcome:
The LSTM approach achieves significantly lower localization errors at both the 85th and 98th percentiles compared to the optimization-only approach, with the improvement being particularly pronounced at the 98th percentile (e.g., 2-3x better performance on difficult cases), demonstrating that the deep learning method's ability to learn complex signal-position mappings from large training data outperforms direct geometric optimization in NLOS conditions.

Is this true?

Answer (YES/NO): YES